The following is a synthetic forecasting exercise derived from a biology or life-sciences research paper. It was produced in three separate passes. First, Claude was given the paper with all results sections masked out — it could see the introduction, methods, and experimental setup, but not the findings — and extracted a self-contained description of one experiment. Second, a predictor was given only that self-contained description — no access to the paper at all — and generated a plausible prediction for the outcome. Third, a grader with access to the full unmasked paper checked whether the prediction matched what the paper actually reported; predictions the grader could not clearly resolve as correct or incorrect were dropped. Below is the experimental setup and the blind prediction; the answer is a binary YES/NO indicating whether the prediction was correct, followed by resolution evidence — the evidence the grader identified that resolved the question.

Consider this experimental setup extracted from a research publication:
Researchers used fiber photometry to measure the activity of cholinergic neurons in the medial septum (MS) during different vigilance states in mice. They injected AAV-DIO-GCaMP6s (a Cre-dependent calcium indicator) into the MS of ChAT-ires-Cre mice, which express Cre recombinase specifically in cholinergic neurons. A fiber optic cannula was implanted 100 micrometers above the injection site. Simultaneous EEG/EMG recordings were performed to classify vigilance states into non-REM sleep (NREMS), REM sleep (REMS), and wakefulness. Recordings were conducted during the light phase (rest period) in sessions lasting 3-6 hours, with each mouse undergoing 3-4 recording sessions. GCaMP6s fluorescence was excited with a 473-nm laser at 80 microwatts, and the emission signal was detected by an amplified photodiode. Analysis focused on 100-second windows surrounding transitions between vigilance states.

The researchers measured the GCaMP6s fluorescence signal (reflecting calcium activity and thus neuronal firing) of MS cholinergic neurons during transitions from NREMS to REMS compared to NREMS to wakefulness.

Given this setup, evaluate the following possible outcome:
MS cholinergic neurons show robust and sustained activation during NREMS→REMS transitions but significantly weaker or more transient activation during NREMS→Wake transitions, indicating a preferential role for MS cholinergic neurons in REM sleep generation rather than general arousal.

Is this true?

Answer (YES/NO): NO